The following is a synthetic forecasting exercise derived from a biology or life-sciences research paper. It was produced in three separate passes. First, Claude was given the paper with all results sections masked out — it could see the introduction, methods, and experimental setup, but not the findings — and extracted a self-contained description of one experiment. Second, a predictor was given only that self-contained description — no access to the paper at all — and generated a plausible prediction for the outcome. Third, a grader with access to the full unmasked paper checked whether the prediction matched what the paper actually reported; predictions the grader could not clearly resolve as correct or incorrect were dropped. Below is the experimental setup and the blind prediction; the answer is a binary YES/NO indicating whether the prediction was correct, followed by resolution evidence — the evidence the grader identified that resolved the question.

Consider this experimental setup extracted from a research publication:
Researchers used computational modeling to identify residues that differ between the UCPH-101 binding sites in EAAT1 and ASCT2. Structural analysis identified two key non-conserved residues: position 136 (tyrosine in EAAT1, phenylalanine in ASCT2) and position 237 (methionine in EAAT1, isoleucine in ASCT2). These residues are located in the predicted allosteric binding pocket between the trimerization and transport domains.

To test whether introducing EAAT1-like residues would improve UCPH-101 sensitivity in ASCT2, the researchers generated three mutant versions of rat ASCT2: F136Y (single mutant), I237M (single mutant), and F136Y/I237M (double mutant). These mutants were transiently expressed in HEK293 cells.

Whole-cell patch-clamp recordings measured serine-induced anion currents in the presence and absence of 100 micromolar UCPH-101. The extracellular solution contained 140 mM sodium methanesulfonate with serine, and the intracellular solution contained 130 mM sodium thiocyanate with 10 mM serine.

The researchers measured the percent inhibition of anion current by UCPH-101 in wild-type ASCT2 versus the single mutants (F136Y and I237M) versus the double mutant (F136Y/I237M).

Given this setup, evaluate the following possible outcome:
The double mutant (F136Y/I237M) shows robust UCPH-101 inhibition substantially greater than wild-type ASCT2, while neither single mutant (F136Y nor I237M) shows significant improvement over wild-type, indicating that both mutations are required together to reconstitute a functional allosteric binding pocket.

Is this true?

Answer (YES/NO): NO